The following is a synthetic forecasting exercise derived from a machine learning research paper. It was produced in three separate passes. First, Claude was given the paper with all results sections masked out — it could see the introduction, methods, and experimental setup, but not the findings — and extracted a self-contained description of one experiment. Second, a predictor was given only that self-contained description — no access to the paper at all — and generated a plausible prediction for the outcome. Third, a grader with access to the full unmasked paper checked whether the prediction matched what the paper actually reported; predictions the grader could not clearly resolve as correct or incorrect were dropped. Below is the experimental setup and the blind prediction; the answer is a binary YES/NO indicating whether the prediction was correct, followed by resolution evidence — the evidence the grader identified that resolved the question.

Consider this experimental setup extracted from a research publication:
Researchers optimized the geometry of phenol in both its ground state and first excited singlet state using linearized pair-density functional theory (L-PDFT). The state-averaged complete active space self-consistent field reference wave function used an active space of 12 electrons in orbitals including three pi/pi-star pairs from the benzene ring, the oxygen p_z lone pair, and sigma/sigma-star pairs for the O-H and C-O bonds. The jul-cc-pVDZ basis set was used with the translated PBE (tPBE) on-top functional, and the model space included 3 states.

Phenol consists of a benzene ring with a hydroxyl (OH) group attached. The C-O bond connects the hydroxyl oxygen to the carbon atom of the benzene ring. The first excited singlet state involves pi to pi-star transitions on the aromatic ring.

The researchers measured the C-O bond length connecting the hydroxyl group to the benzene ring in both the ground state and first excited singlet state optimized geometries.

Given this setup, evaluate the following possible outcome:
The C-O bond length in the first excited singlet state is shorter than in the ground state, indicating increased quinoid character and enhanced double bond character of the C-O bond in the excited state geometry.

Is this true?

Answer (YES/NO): YES